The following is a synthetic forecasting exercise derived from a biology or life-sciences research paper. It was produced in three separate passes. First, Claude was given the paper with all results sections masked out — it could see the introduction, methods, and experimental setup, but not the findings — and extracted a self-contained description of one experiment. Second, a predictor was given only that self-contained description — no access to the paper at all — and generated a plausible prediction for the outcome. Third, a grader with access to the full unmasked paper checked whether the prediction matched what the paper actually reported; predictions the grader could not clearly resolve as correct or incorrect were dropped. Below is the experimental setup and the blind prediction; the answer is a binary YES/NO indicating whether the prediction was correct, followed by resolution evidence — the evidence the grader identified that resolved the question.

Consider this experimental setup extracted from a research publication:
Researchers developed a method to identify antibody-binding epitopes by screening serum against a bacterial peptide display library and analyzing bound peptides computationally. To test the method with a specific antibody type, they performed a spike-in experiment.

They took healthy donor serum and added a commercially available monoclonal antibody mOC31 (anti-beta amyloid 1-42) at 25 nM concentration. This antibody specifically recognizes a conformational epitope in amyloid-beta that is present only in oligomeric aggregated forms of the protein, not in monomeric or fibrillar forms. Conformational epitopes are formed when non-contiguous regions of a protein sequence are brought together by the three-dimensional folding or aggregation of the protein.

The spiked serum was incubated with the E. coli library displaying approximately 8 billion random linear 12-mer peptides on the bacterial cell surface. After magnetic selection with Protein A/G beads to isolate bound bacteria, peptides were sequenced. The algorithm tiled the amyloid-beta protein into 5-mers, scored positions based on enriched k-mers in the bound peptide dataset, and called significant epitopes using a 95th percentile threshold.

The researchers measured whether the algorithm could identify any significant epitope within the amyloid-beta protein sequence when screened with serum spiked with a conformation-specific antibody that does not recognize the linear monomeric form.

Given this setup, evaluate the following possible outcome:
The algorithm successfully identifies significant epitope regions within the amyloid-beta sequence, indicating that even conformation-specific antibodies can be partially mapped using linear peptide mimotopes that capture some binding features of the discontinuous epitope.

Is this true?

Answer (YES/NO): YES